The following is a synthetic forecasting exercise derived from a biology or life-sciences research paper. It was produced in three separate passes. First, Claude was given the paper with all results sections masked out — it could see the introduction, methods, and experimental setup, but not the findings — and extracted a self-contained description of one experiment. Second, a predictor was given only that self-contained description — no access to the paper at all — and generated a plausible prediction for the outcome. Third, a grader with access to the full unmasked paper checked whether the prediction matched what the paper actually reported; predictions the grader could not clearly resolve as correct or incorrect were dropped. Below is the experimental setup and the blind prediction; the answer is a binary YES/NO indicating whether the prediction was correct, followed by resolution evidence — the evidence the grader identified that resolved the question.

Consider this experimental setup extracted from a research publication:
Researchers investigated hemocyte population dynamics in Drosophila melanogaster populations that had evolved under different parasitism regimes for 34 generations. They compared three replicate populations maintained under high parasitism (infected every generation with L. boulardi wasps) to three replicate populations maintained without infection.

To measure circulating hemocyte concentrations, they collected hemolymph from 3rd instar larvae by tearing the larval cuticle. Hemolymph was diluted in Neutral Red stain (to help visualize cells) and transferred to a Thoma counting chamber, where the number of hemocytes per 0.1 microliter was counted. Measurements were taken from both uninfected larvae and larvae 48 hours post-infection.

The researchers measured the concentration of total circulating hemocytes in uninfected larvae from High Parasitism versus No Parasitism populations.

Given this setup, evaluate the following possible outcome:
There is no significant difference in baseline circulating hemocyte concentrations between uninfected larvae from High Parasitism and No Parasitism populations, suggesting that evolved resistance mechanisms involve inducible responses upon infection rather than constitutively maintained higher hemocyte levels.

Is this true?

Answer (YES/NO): NO